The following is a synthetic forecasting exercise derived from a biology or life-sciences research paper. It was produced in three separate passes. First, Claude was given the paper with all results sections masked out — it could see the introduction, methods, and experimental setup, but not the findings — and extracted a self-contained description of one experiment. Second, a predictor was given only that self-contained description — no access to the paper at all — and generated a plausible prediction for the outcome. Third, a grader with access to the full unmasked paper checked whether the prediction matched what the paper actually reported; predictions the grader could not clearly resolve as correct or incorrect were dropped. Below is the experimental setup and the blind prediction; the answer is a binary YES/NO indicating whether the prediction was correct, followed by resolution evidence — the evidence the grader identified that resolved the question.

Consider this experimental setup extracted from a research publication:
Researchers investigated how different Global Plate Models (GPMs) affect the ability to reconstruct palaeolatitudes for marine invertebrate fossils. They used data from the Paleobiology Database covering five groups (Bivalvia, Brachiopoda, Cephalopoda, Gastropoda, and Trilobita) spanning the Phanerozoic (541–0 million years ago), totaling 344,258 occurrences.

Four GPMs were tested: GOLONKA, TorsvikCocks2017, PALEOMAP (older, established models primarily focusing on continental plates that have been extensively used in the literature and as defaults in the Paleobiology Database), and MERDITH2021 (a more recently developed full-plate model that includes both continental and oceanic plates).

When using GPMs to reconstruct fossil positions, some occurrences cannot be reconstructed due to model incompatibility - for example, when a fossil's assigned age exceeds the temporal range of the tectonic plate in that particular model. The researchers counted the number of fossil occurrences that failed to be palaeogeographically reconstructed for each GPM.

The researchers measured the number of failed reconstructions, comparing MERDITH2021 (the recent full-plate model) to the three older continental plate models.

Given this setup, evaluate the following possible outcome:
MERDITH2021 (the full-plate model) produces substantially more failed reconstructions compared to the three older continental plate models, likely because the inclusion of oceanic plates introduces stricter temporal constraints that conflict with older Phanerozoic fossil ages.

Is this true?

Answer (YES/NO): NO